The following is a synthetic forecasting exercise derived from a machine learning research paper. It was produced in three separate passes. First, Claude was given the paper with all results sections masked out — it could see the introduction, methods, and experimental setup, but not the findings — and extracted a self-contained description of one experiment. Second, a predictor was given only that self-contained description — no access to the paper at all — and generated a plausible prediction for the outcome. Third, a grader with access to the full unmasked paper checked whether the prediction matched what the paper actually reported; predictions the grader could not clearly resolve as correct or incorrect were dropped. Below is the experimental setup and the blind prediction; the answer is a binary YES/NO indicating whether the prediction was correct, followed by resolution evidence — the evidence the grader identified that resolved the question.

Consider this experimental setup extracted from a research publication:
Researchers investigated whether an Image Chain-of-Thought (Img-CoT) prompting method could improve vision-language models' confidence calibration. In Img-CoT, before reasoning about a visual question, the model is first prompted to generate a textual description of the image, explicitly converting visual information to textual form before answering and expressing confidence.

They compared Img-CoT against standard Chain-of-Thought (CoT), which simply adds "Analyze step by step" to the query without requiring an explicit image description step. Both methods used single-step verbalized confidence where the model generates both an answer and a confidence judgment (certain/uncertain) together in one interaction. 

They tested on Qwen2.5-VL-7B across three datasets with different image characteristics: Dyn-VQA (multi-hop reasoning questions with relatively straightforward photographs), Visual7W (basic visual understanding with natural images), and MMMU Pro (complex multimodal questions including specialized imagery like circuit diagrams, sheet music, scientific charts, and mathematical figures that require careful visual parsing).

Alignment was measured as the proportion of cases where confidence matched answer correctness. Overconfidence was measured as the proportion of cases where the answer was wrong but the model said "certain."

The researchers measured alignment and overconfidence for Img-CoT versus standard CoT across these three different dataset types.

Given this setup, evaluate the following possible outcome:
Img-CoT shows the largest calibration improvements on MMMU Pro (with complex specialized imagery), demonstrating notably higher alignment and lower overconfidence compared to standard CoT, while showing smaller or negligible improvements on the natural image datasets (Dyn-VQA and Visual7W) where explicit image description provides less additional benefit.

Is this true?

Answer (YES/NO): NO